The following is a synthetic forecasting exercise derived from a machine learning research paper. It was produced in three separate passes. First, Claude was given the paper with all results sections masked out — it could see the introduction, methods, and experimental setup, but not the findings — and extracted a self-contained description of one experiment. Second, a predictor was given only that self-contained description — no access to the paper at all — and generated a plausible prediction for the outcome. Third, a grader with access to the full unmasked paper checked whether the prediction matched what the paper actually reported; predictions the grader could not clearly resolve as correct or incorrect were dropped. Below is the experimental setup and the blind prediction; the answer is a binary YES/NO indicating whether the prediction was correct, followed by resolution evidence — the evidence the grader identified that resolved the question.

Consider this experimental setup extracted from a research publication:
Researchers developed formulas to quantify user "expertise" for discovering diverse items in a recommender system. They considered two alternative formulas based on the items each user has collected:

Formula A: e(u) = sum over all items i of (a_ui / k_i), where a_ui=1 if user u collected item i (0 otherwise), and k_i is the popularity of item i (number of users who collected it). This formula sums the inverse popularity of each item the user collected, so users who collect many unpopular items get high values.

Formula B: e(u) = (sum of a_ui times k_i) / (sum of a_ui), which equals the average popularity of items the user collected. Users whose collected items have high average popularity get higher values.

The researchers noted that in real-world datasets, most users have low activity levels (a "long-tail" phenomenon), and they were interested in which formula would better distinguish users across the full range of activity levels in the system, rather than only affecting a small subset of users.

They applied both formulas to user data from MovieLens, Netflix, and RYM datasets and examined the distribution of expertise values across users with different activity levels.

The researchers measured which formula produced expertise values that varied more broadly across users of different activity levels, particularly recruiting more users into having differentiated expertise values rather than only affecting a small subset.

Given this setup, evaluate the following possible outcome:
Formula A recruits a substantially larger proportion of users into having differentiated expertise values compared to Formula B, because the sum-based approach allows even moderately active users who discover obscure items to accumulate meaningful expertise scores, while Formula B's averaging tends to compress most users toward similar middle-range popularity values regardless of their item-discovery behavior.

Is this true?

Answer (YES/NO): NO